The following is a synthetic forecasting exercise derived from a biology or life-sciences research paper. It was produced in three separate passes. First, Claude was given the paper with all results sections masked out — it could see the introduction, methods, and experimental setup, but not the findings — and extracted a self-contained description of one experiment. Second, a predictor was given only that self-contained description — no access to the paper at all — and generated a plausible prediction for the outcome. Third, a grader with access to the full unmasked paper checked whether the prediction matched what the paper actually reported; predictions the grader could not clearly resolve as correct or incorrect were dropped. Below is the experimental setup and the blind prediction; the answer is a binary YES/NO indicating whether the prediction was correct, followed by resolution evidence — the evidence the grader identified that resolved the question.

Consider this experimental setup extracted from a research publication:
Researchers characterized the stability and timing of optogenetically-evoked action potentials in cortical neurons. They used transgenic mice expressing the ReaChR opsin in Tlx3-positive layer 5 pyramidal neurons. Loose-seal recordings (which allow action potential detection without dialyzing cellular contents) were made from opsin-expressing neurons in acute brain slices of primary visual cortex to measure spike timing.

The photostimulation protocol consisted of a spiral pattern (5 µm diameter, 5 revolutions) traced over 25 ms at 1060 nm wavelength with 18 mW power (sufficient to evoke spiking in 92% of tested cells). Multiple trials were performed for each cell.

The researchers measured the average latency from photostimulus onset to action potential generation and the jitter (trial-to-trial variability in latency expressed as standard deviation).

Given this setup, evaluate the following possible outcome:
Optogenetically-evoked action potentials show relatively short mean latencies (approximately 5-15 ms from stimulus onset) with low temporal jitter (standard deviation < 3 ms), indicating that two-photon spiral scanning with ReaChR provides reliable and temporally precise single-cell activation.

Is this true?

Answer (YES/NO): YES